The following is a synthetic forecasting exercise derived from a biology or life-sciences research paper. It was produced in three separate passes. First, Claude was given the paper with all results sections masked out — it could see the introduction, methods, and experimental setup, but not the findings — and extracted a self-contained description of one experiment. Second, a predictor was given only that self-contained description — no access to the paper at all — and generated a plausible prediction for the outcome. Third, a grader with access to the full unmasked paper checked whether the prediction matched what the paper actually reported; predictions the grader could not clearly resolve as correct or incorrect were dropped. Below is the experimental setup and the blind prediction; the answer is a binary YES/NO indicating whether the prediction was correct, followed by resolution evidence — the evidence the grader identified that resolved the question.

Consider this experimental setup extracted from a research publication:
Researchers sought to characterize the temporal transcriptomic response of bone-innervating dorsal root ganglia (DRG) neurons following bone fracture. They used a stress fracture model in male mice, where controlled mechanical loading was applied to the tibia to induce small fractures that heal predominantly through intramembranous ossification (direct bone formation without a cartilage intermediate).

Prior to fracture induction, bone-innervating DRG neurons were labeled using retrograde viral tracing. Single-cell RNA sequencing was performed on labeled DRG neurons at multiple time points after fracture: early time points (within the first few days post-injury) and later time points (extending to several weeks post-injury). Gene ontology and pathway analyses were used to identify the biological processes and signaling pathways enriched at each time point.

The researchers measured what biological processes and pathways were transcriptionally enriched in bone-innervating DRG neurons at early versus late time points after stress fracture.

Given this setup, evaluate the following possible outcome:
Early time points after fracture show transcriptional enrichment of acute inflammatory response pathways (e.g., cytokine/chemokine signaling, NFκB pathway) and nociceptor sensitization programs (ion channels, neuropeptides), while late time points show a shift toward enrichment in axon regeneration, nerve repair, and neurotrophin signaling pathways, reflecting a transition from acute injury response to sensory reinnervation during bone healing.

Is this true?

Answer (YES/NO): NO